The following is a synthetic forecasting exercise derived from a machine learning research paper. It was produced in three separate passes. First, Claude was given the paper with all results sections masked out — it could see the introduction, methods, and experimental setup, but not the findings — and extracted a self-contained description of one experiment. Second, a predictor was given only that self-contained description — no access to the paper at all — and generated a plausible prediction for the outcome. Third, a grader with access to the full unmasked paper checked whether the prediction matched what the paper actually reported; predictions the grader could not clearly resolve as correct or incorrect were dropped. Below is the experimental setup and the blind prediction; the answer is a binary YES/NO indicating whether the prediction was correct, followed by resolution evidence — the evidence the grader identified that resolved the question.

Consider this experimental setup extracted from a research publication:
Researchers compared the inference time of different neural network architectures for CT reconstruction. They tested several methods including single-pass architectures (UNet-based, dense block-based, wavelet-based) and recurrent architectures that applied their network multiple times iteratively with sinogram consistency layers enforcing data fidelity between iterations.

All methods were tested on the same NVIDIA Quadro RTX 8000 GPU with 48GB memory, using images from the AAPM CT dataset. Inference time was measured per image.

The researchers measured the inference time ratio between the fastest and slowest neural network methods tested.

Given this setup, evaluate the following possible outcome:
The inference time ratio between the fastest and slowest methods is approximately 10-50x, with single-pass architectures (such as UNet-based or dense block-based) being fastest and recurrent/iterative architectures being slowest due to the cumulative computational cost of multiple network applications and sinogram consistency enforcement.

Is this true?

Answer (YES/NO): YES